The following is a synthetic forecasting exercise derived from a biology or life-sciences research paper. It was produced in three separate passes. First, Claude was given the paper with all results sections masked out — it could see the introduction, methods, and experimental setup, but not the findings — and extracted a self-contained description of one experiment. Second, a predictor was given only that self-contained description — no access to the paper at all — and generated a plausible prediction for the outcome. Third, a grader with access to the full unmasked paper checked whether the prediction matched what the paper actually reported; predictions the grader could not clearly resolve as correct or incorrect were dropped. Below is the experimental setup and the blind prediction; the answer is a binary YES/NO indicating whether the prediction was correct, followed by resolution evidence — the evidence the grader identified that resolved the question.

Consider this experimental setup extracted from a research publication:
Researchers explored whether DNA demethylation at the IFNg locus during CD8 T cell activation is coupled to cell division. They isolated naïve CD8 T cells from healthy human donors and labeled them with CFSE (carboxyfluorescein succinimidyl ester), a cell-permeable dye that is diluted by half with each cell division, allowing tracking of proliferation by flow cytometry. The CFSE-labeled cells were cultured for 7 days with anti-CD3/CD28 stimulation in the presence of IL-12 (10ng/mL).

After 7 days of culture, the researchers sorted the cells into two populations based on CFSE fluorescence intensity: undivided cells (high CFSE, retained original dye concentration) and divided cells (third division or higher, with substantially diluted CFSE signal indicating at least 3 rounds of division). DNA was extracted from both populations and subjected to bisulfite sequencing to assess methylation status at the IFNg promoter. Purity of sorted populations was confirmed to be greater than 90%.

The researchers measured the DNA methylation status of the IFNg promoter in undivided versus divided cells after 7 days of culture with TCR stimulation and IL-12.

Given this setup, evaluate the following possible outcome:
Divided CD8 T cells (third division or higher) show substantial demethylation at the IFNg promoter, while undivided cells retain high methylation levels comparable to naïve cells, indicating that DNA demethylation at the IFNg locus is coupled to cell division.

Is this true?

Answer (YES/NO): YES